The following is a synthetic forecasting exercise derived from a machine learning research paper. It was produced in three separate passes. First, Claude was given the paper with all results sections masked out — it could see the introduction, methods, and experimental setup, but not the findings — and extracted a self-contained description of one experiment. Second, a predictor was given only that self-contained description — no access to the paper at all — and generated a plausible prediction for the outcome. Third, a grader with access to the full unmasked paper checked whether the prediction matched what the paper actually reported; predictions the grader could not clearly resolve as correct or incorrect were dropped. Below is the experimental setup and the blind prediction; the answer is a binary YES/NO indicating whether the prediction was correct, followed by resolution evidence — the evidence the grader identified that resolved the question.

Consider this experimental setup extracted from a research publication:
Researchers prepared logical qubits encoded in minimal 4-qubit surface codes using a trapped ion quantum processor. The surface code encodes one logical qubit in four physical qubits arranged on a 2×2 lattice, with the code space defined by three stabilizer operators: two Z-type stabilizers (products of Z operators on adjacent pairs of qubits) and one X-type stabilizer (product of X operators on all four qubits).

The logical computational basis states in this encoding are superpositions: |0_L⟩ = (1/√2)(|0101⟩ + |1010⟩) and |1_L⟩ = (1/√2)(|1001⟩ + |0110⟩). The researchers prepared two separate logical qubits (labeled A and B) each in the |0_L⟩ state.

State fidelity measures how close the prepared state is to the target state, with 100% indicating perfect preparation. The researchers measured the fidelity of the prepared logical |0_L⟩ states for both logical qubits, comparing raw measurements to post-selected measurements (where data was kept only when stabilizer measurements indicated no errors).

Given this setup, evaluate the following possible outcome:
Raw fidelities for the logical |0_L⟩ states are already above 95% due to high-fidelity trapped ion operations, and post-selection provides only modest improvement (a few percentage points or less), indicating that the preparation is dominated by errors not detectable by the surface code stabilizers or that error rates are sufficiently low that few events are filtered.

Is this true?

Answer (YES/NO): NO